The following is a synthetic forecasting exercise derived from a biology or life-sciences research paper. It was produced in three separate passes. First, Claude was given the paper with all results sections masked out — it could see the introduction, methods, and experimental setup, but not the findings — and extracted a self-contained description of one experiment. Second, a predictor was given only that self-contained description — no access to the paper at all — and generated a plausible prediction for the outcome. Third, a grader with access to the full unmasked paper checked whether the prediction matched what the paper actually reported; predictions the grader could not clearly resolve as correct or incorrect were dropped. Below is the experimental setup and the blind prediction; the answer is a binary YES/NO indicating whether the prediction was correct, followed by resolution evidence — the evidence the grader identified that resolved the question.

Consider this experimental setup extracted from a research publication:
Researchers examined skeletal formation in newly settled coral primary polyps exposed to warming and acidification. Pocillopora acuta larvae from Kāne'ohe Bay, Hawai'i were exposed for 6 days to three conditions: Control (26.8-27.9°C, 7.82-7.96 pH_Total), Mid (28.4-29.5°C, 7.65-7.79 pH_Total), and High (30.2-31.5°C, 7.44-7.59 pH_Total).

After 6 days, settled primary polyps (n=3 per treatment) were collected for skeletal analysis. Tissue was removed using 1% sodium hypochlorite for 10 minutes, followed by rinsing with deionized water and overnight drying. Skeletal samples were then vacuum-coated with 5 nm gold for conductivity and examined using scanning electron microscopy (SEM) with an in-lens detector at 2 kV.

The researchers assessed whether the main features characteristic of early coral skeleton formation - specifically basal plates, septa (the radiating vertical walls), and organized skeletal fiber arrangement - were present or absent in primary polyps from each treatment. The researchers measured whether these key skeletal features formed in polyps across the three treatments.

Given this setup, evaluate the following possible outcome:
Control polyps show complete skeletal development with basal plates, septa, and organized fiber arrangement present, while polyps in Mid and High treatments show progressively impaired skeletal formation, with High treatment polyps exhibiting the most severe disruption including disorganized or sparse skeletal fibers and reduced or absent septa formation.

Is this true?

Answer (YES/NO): NO